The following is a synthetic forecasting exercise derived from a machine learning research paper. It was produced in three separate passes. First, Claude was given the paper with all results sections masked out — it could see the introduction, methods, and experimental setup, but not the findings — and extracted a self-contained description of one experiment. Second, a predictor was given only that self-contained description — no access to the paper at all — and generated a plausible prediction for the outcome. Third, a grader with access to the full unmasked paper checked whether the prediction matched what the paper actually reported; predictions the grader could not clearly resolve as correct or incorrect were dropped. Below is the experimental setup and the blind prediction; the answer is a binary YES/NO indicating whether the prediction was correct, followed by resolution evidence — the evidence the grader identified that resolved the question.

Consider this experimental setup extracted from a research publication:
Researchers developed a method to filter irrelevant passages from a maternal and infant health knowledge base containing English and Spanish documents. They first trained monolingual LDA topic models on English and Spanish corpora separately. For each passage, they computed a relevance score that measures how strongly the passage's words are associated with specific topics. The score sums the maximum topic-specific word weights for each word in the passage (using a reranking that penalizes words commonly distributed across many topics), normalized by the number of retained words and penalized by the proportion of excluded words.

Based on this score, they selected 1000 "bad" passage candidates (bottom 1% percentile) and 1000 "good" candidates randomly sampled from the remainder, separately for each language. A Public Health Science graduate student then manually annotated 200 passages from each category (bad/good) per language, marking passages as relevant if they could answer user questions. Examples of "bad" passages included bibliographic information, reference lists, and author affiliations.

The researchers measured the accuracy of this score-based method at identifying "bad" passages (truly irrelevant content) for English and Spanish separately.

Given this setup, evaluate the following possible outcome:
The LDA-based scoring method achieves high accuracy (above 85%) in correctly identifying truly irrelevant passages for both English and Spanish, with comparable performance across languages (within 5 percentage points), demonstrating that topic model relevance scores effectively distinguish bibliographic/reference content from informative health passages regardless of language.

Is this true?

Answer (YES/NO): NO